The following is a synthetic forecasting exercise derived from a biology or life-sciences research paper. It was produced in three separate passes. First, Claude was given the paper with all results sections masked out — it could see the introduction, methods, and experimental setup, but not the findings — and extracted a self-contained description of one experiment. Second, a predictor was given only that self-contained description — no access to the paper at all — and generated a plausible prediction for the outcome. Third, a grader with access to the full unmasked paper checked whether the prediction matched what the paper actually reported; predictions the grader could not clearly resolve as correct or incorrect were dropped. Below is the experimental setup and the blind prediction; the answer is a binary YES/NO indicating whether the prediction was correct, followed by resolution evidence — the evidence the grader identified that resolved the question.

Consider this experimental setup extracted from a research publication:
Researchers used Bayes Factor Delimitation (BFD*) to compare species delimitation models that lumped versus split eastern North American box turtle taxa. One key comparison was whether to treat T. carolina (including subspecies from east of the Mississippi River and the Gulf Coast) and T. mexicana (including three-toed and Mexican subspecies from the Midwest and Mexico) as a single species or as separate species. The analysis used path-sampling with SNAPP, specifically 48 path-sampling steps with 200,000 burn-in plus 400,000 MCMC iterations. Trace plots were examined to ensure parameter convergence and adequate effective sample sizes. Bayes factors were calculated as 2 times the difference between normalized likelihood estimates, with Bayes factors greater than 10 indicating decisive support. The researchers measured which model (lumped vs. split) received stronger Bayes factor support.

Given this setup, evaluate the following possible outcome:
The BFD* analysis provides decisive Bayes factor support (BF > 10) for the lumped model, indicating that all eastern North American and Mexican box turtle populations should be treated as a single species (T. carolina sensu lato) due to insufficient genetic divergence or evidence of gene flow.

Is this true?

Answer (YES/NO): NO